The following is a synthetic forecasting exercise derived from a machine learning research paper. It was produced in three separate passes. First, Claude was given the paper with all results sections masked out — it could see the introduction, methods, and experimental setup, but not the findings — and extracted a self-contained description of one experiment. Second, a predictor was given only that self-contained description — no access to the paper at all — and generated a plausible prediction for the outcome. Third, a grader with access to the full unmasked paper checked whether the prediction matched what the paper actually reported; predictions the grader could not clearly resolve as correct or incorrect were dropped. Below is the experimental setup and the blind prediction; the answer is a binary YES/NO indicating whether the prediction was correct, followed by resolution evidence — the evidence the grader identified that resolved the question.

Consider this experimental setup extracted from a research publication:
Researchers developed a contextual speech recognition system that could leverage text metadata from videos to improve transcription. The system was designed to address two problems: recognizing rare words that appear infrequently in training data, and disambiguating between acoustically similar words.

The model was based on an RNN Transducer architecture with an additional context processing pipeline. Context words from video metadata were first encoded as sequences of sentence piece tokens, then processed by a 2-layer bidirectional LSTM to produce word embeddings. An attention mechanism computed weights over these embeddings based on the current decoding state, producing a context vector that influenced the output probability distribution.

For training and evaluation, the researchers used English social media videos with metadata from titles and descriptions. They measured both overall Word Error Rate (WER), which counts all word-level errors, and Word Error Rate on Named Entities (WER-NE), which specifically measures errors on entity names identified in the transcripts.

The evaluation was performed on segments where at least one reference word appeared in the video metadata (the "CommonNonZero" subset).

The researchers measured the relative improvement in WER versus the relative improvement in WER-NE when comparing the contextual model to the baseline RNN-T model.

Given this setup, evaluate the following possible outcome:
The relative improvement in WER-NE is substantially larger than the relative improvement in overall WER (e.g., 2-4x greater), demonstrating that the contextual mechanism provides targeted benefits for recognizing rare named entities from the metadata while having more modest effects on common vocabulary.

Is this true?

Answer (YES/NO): YES